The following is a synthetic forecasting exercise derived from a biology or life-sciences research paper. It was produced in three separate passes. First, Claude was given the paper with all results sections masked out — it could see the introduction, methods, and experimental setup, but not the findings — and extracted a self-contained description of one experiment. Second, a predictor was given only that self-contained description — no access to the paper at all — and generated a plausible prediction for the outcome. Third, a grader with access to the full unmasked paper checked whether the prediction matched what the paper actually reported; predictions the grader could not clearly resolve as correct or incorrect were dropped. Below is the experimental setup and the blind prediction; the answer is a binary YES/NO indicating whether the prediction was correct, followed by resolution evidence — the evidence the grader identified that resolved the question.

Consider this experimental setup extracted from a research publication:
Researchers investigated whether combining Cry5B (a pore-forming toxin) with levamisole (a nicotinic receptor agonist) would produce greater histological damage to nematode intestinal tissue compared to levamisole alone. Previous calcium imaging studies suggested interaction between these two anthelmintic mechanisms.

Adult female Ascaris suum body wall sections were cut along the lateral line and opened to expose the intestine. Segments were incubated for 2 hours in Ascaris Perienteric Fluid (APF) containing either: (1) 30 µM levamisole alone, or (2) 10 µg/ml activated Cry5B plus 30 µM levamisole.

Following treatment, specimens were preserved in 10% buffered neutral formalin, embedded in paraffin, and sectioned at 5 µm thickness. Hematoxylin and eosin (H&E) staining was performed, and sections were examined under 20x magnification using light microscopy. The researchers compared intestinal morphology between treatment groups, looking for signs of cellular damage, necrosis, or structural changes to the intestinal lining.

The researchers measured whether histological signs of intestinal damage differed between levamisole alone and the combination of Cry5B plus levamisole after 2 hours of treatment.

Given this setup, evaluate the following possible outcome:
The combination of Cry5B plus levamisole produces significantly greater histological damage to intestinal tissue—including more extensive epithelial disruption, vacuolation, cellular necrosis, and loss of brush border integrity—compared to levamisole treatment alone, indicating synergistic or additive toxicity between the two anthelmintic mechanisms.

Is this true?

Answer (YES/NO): YES